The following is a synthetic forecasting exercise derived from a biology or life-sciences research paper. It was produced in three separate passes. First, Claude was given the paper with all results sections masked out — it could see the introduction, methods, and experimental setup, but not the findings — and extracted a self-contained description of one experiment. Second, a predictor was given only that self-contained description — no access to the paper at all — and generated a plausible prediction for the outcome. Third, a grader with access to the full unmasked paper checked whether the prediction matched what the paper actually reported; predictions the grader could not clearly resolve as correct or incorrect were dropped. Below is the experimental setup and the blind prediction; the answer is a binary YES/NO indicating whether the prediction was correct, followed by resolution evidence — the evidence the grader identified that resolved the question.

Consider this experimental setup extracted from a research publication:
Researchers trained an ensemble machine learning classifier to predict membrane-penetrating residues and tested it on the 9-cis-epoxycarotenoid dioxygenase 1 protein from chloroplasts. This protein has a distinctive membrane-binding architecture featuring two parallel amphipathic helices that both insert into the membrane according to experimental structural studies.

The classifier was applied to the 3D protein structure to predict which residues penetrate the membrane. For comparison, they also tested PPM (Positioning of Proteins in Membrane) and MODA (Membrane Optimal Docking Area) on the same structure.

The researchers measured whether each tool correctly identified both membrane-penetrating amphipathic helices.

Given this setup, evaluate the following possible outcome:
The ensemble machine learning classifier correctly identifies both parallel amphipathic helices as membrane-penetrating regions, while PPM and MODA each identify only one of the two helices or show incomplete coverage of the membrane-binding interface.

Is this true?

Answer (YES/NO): NO